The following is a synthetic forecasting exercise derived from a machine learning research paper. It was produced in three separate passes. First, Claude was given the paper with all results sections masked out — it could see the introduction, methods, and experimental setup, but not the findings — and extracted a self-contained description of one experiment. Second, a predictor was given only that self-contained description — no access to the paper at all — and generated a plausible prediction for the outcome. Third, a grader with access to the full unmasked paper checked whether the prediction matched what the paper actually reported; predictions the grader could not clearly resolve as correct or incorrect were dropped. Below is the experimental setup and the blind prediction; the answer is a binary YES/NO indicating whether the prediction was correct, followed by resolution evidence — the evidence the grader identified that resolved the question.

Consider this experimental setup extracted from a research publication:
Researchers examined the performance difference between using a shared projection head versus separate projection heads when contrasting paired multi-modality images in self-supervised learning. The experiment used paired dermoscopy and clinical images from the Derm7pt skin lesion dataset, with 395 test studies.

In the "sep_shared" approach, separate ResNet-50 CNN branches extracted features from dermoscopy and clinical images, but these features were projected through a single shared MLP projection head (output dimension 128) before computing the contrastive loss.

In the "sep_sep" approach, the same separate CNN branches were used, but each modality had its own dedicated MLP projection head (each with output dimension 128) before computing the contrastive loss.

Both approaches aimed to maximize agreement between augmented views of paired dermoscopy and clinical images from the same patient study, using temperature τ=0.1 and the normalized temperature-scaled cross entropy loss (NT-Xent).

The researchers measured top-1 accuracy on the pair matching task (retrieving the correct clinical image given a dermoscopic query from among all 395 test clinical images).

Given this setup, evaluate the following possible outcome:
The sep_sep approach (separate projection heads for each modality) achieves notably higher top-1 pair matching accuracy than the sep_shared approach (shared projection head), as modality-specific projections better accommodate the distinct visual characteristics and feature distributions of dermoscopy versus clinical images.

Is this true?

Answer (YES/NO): YES